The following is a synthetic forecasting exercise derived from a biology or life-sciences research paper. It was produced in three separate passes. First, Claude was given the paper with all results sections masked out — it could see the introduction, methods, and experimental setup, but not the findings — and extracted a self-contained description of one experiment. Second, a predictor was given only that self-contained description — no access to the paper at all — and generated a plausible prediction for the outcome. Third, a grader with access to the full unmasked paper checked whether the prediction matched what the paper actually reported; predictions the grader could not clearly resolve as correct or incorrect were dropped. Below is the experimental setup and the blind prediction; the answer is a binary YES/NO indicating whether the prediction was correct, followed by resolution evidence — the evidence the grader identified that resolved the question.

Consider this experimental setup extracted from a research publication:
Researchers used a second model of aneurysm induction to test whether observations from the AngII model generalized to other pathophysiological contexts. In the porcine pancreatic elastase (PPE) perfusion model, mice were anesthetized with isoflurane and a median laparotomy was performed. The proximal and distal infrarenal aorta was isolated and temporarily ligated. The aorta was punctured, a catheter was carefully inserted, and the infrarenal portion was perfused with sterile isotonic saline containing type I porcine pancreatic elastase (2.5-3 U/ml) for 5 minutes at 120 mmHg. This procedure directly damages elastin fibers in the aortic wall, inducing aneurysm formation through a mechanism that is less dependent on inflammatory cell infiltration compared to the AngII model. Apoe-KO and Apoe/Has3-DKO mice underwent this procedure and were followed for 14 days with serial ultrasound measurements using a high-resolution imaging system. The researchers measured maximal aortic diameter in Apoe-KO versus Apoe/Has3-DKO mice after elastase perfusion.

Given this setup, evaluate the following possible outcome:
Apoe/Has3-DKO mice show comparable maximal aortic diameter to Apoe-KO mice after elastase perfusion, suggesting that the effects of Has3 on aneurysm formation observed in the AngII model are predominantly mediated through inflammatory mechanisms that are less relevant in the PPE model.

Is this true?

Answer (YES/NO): NO